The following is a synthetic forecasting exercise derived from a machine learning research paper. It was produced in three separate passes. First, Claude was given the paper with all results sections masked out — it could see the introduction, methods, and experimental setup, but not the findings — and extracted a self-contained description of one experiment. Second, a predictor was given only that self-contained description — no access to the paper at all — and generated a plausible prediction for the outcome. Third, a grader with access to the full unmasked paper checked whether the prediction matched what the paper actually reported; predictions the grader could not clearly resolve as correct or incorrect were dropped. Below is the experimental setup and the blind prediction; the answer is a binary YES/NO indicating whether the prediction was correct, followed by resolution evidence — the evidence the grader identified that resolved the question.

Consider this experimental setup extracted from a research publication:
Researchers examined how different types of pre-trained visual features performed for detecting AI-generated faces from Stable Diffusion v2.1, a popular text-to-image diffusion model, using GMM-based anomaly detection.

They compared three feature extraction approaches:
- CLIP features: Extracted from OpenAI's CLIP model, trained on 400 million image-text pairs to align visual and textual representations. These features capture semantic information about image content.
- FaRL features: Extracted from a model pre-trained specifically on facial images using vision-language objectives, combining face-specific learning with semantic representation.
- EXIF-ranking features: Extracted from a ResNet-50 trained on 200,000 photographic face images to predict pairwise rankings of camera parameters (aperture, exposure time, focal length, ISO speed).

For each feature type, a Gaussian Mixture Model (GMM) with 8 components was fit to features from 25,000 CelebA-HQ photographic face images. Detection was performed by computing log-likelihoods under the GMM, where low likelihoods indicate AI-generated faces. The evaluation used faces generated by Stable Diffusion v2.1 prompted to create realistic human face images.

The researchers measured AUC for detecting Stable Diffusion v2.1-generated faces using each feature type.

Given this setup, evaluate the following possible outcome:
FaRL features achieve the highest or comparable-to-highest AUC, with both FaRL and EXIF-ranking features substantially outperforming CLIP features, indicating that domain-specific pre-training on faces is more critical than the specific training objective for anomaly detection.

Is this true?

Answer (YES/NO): NO